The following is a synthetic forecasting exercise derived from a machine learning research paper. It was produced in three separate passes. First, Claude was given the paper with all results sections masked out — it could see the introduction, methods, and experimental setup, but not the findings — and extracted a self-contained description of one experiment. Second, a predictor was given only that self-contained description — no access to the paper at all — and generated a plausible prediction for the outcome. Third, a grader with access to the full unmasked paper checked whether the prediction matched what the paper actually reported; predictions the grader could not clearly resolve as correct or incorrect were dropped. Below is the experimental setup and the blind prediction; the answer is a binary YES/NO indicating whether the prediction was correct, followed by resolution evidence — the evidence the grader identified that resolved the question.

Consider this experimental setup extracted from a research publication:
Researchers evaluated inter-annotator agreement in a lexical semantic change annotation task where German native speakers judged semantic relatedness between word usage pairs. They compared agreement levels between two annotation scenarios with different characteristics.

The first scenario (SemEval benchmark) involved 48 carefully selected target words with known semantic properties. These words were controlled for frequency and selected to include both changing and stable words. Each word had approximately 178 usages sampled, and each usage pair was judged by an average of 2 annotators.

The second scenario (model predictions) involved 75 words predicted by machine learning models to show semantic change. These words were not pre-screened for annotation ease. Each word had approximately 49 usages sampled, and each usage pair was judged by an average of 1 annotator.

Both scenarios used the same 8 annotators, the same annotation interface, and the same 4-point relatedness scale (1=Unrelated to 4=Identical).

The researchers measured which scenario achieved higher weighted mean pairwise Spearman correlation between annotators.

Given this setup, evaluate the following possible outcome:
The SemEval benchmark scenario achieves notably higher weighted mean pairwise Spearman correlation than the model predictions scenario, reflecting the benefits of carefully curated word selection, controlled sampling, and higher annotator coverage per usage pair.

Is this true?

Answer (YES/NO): NO